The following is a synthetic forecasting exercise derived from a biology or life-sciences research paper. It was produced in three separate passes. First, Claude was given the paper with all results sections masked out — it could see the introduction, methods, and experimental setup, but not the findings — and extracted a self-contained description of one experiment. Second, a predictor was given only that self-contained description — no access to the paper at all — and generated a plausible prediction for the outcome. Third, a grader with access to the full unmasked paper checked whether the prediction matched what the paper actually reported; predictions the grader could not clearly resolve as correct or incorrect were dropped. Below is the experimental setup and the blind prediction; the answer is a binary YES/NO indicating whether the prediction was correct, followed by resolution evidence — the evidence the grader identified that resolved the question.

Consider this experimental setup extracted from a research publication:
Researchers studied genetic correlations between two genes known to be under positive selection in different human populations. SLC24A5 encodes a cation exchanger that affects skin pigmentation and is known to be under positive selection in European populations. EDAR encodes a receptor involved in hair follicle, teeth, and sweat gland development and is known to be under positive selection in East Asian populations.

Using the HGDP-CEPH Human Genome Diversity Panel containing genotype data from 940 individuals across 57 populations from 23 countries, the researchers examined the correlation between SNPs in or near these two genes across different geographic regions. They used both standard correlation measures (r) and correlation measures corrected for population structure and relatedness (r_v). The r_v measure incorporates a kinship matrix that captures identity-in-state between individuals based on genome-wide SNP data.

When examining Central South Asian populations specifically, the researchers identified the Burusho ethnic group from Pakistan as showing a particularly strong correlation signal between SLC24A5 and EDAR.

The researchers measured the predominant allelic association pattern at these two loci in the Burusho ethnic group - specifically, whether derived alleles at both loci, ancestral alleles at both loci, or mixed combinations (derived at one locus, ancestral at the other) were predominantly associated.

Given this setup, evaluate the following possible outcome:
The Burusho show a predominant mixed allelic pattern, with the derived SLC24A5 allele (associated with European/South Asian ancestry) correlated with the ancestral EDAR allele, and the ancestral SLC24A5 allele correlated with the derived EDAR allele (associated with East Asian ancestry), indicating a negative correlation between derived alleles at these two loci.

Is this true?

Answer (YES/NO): YES